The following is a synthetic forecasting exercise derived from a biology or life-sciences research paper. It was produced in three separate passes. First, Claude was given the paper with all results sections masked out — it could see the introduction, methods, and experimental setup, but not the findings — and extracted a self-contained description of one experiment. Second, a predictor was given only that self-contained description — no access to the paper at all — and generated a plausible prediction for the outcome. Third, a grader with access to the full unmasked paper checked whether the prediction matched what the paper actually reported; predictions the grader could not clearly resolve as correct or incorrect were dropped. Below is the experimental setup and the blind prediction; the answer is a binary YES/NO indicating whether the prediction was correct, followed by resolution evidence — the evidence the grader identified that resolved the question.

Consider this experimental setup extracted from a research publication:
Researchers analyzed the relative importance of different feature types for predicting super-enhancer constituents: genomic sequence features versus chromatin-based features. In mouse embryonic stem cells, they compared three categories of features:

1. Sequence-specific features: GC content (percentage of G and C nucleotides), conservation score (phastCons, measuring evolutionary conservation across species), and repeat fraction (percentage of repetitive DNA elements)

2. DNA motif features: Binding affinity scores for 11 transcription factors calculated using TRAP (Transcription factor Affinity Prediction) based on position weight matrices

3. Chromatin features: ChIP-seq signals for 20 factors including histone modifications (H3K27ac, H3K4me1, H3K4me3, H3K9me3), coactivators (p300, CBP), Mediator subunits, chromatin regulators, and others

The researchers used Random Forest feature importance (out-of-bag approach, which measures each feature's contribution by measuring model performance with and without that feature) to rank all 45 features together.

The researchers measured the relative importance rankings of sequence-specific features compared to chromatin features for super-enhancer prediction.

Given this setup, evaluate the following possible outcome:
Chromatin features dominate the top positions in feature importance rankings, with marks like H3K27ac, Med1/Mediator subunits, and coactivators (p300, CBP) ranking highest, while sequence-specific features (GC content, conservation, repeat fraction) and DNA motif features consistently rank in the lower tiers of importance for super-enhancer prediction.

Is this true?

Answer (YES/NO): YES